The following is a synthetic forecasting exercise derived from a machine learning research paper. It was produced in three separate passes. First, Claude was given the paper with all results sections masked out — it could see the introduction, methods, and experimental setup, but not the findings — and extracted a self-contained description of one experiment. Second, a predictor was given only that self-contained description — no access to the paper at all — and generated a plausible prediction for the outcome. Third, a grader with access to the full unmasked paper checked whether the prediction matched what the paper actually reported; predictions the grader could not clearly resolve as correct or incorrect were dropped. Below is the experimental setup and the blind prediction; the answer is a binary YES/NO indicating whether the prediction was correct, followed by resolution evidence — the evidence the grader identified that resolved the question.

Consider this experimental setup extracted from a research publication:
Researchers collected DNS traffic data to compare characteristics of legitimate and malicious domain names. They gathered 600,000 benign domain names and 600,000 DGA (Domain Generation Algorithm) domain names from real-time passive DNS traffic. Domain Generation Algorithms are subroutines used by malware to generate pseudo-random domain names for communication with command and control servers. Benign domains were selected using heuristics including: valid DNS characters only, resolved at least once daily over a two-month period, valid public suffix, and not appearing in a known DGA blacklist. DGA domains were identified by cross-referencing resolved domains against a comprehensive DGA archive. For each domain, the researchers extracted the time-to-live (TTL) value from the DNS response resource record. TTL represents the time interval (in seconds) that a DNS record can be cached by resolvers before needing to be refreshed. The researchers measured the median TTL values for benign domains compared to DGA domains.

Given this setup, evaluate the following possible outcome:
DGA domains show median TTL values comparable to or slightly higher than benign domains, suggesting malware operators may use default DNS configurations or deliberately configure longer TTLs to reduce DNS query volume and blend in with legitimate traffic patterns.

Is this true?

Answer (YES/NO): NO